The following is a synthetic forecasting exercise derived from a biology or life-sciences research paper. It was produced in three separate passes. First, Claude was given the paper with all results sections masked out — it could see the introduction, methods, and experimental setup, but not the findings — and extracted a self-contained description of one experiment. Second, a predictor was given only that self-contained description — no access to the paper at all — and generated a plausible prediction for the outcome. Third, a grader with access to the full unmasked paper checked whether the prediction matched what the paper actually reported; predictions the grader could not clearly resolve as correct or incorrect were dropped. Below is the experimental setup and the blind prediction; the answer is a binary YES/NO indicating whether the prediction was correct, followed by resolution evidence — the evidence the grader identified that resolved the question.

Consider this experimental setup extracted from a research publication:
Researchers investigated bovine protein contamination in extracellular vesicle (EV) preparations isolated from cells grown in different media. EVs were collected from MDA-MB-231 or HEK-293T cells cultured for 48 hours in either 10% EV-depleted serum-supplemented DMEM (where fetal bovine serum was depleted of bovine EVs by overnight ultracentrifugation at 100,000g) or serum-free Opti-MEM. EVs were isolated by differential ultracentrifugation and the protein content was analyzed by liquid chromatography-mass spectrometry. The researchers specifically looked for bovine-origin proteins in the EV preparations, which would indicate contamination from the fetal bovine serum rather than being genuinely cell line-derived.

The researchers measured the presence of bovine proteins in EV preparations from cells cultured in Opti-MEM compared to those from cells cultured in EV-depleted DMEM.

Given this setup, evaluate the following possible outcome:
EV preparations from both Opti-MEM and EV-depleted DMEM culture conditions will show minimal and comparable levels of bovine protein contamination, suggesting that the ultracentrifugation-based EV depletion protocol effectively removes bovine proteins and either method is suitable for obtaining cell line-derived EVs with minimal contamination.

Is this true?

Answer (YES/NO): NO